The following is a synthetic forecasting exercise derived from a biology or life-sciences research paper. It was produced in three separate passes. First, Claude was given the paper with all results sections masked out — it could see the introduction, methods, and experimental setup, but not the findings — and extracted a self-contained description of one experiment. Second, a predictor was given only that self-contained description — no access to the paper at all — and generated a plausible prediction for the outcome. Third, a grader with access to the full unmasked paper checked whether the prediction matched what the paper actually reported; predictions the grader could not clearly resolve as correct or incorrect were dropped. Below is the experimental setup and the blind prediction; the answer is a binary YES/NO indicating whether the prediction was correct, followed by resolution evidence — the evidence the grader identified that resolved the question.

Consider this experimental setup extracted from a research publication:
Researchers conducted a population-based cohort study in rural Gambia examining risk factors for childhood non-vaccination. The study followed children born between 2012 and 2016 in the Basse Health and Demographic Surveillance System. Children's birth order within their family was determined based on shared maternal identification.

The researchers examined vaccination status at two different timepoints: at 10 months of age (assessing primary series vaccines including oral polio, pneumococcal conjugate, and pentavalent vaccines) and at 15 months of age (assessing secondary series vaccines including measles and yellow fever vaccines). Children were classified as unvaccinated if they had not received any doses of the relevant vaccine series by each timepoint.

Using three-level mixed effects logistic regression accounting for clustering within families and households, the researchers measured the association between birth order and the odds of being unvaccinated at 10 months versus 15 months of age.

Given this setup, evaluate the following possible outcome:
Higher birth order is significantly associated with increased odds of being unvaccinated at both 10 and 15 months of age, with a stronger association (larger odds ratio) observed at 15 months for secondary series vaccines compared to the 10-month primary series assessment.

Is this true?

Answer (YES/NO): NO